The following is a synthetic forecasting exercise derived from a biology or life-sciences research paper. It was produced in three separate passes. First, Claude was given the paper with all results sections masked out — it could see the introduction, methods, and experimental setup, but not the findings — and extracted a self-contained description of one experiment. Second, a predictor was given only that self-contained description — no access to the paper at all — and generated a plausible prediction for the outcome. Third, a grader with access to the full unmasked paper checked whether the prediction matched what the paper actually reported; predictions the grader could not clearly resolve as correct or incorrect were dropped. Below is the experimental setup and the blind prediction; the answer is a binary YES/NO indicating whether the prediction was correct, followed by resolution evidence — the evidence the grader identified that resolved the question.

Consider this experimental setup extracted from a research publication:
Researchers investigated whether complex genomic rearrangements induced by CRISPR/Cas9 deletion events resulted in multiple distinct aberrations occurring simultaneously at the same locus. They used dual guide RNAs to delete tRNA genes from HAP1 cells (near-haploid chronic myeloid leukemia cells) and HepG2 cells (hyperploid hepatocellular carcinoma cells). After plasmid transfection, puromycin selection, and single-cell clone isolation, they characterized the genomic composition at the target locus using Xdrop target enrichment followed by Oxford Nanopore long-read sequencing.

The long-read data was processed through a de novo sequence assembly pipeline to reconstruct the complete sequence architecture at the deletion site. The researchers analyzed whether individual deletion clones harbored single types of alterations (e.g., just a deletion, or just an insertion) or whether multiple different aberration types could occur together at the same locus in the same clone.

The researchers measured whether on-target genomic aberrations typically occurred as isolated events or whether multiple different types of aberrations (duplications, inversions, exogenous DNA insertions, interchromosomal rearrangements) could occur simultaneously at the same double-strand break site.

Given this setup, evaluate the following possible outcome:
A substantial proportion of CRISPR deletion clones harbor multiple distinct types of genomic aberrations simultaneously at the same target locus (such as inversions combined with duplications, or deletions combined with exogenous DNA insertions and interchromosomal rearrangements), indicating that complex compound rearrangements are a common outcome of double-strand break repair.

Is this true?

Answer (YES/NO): YES